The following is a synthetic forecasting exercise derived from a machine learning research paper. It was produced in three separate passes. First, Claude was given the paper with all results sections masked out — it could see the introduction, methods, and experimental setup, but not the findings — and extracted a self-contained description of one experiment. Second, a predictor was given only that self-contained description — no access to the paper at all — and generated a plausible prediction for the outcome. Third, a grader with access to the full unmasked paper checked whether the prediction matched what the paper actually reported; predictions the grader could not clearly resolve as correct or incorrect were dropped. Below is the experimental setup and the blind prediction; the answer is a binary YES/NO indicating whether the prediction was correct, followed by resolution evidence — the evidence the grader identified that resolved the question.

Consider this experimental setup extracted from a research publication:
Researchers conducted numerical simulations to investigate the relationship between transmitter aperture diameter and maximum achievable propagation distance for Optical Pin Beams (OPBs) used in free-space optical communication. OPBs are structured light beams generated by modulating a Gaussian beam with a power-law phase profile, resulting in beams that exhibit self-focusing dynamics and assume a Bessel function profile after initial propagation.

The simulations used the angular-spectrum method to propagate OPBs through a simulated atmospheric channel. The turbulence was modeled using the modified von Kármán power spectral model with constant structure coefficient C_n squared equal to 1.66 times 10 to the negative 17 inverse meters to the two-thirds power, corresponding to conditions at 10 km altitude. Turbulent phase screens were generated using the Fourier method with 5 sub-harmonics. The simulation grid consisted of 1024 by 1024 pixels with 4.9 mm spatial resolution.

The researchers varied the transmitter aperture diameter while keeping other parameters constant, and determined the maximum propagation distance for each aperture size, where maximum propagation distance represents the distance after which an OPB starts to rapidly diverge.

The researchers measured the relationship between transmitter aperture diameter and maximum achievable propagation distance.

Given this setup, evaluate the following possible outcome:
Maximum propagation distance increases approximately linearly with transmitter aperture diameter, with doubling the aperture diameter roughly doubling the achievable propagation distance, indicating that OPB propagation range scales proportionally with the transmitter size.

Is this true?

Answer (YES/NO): NO